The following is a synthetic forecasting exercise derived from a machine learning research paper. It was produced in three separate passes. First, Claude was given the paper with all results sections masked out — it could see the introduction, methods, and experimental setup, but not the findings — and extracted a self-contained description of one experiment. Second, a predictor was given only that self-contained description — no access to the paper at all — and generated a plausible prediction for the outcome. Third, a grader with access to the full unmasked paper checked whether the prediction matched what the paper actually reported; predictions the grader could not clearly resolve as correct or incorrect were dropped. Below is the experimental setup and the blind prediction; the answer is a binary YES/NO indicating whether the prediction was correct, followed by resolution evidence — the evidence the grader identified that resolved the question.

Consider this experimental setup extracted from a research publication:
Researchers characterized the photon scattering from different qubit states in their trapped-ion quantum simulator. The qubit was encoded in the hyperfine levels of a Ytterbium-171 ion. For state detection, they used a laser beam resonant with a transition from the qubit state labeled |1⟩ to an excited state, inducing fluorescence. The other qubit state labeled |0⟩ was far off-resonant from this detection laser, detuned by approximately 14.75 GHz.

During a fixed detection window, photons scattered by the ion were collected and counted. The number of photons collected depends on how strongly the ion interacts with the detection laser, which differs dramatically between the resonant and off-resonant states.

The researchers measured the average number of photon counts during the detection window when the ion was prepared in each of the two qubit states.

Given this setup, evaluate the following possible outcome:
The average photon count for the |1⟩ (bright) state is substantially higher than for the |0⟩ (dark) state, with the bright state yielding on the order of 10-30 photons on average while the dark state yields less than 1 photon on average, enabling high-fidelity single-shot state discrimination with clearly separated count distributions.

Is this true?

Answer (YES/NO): YES